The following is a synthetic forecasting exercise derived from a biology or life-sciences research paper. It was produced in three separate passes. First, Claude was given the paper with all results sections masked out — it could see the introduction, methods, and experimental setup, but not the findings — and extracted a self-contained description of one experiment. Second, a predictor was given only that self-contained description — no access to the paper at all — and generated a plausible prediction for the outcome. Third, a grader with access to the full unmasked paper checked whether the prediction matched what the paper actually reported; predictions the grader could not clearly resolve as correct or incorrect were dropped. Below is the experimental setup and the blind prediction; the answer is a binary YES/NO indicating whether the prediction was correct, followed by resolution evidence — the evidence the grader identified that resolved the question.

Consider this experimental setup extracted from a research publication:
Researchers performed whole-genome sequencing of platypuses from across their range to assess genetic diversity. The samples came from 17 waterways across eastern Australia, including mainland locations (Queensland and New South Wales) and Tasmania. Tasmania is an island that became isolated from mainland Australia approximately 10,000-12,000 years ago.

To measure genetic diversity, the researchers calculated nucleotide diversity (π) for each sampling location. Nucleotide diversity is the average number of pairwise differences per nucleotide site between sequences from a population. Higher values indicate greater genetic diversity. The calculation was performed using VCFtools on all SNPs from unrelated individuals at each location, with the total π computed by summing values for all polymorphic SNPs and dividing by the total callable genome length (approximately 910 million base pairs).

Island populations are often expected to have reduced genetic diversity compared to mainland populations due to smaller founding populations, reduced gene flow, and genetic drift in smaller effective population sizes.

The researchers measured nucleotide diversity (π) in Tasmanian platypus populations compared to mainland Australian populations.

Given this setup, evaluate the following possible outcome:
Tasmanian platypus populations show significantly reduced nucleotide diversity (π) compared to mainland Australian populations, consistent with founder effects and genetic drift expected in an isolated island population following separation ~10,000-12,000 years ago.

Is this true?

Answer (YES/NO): NO